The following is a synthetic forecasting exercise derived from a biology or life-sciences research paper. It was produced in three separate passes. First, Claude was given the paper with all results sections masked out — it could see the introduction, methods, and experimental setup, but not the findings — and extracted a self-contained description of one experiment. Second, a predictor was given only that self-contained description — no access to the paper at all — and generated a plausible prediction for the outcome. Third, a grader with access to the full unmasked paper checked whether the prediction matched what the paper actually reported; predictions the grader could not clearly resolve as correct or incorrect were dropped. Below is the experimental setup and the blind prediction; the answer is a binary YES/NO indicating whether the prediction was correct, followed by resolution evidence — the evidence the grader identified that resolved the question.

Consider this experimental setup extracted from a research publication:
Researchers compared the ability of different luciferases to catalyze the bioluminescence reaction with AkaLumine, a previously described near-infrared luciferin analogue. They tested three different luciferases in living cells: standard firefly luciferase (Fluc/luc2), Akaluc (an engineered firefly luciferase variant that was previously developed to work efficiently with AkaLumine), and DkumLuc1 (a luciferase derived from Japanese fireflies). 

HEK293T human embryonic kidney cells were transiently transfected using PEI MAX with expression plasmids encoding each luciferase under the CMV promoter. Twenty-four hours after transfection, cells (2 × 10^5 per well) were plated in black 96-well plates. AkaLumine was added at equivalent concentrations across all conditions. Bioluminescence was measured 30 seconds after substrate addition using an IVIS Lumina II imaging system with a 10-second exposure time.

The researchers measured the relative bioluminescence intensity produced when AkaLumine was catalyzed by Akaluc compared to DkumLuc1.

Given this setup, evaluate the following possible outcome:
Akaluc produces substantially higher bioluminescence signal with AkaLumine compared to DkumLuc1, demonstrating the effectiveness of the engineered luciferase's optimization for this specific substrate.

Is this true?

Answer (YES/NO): YES